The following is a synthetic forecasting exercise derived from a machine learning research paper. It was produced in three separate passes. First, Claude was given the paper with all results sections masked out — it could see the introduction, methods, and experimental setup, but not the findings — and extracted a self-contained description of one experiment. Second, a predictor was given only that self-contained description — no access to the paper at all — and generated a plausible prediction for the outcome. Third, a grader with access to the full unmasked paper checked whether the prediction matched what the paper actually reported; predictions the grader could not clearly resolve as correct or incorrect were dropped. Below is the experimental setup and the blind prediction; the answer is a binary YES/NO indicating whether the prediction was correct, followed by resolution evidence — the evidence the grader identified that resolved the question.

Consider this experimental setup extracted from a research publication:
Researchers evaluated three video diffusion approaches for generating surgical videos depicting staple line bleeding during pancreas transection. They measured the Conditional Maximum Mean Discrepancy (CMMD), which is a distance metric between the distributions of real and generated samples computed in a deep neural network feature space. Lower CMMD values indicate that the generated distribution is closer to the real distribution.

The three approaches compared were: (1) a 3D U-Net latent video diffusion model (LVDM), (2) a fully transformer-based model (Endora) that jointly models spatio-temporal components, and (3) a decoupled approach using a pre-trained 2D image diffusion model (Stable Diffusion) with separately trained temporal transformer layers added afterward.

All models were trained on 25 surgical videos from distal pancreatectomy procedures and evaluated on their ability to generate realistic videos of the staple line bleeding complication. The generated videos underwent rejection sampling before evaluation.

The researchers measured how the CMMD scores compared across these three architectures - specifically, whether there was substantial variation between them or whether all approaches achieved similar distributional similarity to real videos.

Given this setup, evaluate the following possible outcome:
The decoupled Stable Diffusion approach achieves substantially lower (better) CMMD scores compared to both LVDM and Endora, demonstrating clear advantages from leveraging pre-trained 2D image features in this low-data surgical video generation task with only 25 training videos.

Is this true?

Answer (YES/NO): YES